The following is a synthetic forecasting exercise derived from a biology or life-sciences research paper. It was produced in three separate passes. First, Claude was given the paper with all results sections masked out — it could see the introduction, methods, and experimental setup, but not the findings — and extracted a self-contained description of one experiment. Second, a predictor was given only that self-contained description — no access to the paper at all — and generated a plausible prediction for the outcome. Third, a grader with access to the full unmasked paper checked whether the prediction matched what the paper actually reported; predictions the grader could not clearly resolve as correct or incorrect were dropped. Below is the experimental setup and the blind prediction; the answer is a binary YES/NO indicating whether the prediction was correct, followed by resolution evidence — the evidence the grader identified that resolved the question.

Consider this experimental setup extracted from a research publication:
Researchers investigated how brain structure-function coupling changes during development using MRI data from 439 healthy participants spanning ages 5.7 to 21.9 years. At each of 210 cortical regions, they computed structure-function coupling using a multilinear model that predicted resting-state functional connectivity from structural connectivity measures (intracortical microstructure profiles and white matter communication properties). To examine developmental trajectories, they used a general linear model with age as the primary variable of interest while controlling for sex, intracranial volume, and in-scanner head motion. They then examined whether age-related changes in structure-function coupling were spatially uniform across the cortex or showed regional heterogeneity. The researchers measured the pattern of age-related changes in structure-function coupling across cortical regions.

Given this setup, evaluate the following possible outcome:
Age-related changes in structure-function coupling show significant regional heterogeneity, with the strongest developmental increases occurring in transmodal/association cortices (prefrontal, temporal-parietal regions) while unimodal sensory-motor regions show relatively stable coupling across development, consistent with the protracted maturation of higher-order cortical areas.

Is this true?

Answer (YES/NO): NO